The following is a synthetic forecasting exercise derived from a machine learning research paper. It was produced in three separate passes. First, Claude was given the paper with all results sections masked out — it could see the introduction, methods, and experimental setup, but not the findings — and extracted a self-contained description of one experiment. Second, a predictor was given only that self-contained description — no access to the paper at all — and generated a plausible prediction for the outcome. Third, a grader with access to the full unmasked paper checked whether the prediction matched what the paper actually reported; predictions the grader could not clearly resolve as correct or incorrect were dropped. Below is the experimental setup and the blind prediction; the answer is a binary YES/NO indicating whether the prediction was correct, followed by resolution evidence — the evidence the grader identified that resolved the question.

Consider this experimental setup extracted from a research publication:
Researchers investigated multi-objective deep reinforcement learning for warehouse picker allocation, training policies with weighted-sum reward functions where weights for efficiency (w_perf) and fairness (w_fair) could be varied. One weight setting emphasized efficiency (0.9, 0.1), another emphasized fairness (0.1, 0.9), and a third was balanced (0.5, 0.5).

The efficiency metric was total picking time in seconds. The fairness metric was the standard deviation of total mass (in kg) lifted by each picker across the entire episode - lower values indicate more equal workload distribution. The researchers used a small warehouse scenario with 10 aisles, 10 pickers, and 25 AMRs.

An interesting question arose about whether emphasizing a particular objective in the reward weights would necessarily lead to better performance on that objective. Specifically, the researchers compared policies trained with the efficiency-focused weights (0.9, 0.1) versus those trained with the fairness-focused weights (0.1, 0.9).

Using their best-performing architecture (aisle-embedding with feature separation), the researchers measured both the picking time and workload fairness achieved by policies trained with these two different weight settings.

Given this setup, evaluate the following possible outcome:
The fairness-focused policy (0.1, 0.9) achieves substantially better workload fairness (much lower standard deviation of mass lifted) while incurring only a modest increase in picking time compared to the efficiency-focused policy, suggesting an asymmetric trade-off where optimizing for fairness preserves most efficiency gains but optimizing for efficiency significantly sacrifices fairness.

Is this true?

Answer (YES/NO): NO